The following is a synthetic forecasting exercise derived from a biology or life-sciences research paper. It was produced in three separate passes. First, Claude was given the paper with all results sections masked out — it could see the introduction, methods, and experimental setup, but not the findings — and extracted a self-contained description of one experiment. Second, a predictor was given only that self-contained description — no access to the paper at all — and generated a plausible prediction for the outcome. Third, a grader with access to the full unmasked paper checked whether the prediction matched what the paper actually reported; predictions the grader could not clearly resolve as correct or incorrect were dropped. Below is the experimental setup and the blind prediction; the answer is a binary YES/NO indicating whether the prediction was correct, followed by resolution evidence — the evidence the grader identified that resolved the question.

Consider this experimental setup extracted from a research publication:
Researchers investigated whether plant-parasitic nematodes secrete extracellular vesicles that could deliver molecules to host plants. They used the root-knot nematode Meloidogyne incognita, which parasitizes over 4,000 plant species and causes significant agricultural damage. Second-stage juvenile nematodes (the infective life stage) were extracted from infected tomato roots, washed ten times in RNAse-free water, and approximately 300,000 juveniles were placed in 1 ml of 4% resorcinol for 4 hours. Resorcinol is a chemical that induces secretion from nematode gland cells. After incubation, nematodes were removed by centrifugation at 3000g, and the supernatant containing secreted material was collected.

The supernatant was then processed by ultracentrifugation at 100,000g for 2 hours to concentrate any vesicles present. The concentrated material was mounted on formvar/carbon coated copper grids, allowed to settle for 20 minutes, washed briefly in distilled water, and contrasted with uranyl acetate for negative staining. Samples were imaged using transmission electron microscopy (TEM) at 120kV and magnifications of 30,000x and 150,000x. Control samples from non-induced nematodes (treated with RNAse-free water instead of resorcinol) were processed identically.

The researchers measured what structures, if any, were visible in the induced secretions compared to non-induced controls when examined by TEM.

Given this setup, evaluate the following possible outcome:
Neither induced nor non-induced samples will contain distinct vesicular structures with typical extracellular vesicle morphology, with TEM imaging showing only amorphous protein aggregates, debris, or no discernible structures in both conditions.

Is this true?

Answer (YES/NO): NO